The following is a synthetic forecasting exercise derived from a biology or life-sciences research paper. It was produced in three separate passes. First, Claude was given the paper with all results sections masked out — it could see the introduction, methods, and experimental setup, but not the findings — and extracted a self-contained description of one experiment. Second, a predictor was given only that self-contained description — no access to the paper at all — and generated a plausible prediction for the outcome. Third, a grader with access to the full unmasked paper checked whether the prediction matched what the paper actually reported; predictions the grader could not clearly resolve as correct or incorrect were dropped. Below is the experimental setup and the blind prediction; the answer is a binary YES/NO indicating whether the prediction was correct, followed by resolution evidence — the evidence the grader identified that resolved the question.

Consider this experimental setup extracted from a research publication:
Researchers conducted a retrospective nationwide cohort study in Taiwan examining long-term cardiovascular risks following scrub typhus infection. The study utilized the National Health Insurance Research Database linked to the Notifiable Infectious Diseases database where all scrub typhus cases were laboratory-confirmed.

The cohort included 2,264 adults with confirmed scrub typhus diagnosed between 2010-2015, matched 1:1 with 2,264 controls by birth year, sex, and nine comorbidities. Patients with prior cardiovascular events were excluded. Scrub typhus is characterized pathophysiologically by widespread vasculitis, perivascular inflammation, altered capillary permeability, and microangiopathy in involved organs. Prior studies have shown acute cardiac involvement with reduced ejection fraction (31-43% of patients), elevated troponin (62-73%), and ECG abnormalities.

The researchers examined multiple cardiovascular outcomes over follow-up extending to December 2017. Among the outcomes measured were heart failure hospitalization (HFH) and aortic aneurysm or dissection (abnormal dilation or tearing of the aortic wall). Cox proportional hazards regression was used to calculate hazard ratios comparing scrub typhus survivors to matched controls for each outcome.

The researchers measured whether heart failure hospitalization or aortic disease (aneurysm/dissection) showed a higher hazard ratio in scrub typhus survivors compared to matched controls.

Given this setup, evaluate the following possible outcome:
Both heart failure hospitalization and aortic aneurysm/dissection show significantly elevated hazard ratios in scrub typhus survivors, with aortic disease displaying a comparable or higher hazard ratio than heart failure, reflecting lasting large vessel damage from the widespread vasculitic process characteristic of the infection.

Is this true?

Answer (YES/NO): NO